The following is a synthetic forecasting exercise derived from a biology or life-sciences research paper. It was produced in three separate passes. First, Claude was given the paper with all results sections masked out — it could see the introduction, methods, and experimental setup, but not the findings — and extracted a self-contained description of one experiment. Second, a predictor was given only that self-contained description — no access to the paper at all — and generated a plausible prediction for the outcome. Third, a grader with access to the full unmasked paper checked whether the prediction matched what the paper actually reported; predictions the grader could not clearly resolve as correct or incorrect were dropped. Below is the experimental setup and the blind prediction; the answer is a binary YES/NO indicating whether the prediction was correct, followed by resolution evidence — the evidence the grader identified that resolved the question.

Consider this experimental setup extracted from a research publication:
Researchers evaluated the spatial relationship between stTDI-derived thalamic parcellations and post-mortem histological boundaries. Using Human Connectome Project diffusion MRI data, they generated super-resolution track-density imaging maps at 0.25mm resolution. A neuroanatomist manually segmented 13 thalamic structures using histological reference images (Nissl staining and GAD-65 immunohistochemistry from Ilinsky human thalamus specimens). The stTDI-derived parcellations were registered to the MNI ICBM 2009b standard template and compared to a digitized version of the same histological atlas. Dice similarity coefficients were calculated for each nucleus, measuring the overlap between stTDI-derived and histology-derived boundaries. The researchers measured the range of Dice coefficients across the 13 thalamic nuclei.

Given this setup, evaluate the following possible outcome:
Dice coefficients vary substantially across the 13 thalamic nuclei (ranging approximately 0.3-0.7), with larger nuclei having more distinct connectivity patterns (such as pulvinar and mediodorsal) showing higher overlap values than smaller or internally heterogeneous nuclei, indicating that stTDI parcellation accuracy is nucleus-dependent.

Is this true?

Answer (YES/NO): NO